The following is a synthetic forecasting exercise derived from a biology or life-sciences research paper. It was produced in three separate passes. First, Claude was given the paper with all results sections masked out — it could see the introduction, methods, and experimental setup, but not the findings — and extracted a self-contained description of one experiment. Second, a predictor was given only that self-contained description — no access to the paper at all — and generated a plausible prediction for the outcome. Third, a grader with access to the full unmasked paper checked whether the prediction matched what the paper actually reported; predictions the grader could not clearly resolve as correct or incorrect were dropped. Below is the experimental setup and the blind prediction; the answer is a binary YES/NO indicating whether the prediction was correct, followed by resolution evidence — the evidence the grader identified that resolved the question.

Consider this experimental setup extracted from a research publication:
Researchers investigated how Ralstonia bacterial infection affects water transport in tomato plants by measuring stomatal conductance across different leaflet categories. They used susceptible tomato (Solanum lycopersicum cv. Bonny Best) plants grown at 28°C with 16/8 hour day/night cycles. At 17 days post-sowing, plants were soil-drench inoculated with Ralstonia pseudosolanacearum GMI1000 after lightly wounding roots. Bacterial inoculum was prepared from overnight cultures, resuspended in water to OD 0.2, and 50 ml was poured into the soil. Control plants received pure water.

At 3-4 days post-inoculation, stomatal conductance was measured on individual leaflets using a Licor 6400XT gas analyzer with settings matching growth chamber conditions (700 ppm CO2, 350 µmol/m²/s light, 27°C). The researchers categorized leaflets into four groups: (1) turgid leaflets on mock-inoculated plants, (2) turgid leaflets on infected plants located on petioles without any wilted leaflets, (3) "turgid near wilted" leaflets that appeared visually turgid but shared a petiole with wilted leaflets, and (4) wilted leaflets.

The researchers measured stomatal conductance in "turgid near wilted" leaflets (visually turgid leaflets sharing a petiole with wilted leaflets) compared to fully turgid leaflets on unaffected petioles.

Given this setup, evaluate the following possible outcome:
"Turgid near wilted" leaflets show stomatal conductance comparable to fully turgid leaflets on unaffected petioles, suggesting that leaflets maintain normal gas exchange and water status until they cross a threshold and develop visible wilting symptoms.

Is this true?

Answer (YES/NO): NO